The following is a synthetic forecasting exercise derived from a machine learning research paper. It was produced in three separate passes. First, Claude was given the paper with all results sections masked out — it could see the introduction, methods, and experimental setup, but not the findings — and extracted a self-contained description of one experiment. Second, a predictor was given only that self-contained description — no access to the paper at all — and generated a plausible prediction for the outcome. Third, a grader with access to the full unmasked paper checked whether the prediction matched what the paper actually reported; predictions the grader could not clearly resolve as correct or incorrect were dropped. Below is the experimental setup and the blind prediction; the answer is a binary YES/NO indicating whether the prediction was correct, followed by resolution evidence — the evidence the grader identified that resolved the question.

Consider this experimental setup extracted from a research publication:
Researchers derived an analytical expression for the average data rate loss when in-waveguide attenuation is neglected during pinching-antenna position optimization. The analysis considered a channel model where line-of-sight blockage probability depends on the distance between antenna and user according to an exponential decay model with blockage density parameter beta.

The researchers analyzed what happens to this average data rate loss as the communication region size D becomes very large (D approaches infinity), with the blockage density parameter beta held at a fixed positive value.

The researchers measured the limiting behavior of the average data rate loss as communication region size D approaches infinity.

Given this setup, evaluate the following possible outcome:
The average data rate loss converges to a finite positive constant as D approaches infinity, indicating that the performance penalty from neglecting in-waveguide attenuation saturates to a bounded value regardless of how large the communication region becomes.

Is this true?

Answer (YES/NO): YES